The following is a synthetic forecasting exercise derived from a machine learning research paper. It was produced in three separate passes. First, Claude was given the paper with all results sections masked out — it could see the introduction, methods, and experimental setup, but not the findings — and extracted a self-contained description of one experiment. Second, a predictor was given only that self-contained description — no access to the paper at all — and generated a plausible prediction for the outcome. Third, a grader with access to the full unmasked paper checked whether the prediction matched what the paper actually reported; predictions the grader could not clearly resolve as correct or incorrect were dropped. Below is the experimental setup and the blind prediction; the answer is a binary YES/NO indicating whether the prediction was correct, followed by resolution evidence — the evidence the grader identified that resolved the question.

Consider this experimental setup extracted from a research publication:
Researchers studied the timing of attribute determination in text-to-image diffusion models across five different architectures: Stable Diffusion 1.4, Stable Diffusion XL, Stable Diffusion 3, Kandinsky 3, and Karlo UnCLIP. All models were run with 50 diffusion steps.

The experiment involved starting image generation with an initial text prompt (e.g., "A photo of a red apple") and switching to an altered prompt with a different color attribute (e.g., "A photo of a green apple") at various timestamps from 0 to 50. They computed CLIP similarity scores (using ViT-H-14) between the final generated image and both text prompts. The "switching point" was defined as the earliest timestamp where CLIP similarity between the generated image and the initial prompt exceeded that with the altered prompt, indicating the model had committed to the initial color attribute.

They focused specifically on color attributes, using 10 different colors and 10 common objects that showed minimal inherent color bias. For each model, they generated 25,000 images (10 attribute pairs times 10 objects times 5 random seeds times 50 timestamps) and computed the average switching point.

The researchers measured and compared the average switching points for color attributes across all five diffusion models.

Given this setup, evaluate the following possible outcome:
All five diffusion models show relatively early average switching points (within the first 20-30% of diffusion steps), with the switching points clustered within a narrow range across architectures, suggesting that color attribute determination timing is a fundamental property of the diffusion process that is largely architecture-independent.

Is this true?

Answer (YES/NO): YES